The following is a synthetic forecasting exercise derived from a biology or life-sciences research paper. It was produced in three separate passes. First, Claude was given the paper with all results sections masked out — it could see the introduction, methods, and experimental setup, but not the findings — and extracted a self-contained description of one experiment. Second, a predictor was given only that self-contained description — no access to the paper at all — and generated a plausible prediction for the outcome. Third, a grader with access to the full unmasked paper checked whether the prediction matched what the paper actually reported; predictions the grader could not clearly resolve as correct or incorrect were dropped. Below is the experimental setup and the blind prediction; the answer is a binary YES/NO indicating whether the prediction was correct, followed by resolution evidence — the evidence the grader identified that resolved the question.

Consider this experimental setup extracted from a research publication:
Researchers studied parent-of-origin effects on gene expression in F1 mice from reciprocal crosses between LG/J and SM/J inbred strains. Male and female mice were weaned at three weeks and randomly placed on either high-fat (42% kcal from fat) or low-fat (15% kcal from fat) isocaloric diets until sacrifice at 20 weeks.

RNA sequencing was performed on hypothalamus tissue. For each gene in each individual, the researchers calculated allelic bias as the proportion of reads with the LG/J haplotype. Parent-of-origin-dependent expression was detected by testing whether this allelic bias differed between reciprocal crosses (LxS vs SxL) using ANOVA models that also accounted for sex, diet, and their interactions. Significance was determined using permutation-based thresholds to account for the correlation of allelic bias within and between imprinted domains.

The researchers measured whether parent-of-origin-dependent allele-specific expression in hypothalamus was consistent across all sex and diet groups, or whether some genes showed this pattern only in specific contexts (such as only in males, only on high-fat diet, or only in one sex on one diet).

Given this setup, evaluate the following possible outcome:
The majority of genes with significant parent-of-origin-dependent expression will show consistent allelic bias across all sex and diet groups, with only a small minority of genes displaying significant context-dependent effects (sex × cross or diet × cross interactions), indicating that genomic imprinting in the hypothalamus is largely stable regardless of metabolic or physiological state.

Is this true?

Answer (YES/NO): NO